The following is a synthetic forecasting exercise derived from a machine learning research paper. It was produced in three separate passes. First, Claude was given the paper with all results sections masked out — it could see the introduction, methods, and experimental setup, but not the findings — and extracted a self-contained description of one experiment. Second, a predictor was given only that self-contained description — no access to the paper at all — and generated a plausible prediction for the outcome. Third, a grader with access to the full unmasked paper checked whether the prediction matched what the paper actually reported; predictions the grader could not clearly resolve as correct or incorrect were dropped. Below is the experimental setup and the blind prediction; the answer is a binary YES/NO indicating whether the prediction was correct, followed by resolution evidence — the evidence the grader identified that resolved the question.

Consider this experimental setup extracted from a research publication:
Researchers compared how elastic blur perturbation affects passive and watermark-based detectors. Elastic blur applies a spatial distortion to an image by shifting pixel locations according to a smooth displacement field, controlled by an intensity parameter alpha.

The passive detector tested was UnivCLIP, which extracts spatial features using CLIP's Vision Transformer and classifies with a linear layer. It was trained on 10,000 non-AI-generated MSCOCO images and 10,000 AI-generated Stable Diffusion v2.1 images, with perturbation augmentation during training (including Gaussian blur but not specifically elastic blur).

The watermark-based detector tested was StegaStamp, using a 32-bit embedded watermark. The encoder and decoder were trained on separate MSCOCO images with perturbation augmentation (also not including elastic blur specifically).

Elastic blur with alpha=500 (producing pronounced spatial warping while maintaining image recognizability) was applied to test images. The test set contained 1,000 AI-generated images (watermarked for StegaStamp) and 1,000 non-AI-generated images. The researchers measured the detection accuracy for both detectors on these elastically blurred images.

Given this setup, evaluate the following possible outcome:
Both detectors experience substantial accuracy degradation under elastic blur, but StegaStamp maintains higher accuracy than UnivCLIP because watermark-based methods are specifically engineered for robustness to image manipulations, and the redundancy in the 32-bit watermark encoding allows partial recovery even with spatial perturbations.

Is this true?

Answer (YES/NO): NO